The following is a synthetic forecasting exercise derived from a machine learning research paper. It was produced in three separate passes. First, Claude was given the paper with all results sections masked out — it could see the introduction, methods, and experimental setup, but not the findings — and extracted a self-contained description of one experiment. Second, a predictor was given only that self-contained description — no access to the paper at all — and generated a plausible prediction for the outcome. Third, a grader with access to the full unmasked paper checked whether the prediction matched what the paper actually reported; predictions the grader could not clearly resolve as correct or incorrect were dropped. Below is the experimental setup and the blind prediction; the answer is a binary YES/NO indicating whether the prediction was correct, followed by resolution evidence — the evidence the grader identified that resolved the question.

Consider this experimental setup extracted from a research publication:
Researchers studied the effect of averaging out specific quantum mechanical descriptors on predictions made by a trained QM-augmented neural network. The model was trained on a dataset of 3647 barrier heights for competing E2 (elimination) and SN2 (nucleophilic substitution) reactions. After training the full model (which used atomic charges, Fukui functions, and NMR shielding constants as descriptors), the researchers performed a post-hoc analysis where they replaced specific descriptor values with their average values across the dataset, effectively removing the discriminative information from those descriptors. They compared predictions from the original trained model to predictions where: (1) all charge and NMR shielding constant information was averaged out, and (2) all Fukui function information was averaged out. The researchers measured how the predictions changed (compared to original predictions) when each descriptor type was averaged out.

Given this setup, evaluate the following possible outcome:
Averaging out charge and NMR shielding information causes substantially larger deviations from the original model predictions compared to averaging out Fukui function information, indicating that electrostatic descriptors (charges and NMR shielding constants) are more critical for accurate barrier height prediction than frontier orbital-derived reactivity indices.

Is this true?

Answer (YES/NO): YES